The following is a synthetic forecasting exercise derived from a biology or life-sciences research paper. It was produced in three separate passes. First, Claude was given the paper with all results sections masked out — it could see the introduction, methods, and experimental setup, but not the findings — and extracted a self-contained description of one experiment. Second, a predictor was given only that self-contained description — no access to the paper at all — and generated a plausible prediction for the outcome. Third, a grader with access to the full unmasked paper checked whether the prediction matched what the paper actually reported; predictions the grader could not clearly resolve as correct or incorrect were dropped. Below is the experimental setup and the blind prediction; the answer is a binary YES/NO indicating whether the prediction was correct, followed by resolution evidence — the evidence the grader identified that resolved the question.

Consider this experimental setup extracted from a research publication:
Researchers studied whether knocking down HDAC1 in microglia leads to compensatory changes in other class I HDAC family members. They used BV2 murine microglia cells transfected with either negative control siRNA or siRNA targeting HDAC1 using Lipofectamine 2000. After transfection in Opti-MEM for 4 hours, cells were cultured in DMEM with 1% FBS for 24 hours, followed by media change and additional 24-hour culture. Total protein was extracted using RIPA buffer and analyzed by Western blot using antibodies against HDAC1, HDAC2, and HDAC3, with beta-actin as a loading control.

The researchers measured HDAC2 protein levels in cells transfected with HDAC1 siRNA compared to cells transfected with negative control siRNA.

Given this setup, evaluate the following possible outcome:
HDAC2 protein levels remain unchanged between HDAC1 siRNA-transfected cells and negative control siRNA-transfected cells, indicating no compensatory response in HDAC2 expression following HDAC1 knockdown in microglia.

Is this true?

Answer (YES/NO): NO